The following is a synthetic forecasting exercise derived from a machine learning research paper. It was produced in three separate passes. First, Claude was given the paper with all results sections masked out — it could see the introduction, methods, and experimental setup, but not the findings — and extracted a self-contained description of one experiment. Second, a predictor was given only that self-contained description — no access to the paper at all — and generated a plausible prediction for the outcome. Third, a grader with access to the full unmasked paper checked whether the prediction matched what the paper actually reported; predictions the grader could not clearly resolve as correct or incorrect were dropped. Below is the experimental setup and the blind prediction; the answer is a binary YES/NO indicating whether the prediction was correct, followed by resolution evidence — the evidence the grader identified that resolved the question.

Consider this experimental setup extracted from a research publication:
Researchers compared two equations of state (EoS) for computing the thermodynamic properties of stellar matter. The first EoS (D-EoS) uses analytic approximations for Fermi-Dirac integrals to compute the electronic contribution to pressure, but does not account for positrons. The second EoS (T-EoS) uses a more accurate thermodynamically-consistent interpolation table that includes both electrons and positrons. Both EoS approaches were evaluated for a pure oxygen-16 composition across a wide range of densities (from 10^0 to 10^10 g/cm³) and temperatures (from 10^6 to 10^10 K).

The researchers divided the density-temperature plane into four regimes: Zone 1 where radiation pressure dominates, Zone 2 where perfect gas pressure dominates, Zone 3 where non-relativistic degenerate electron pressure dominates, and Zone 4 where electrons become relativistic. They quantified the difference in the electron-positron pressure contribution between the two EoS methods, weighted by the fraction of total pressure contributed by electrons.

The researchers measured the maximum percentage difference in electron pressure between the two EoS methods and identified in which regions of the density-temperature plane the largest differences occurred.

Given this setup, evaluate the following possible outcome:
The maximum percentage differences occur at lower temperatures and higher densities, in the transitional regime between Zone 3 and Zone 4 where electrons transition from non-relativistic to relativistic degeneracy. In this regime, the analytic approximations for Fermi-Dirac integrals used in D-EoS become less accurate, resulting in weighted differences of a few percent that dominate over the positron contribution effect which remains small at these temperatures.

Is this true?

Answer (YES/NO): NO